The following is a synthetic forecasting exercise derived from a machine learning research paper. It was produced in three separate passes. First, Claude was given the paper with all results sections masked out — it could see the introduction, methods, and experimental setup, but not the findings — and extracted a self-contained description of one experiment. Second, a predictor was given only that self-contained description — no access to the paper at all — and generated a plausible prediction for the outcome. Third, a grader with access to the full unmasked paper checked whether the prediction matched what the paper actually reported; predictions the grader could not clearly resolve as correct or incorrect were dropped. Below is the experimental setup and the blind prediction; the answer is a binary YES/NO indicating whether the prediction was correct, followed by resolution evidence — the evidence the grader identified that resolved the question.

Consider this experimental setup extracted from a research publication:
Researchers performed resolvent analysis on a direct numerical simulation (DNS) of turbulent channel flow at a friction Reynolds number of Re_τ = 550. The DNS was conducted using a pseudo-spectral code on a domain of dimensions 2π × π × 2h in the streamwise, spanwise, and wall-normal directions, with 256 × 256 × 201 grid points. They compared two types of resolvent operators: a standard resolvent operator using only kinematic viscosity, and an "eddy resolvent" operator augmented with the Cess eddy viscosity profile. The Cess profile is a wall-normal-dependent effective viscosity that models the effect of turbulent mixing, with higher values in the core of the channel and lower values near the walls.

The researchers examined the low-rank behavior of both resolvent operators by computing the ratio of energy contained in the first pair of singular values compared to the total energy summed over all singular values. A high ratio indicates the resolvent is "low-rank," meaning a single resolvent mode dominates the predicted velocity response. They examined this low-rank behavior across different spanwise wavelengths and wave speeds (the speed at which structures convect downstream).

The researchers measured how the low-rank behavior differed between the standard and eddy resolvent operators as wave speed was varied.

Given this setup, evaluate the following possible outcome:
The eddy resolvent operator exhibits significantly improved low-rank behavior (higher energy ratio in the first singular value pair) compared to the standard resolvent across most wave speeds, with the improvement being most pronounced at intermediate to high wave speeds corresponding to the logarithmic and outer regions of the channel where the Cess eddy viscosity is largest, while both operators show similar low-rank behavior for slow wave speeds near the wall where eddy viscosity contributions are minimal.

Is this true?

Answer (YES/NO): NO